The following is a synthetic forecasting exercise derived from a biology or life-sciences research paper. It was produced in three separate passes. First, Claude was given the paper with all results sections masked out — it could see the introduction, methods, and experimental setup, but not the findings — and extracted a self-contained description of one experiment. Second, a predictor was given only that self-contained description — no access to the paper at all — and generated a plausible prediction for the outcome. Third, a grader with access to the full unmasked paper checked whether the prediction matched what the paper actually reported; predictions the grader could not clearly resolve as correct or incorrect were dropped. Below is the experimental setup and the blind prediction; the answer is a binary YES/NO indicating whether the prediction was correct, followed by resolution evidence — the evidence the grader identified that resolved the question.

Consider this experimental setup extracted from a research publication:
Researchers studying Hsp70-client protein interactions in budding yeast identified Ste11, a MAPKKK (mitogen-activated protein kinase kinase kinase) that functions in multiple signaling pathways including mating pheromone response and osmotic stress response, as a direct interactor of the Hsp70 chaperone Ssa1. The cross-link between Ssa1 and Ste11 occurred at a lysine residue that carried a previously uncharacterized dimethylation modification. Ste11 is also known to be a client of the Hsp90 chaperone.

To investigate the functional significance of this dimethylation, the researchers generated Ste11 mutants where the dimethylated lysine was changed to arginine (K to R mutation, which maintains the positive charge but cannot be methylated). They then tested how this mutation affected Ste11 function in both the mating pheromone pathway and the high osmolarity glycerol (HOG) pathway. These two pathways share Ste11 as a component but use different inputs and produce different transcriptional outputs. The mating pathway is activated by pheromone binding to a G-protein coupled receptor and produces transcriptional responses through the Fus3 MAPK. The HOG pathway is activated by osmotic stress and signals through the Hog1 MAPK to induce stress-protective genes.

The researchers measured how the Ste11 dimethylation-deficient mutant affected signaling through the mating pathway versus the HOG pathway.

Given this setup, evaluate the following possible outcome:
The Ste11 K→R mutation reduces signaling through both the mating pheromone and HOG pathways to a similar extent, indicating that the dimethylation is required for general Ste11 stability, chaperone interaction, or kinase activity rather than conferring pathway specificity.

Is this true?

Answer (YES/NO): NO